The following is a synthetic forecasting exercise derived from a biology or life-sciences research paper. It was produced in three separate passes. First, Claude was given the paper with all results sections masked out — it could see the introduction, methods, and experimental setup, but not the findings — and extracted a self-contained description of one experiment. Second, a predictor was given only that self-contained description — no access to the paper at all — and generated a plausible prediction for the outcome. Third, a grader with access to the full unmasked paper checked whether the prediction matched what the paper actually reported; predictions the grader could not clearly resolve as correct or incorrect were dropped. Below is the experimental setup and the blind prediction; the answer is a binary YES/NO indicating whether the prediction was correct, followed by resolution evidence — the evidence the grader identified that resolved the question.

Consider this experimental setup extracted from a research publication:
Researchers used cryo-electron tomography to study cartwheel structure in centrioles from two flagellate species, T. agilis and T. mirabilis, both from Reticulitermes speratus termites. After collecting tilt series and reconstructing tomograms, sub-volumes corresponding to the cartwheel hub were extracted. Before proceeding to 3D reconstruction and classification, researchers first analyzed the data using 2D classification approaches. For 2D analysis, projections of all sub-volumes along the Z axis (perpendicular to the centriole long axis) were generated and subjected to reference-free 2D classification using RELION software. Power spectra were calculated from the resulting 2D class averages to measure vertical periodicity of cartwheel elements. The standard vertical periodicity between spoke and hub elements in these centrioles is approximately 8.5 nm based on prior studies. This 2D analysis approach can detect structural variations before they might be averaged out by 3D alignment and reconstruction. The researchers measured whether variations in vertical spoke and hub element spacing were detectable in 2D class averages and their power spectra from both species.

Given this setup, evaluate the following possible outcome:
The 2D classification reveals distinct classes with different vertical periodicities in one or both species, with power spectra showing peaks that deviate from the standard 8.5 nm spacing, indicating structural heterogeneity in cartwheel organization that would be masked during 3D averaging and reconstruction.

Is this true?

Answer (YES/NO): YES